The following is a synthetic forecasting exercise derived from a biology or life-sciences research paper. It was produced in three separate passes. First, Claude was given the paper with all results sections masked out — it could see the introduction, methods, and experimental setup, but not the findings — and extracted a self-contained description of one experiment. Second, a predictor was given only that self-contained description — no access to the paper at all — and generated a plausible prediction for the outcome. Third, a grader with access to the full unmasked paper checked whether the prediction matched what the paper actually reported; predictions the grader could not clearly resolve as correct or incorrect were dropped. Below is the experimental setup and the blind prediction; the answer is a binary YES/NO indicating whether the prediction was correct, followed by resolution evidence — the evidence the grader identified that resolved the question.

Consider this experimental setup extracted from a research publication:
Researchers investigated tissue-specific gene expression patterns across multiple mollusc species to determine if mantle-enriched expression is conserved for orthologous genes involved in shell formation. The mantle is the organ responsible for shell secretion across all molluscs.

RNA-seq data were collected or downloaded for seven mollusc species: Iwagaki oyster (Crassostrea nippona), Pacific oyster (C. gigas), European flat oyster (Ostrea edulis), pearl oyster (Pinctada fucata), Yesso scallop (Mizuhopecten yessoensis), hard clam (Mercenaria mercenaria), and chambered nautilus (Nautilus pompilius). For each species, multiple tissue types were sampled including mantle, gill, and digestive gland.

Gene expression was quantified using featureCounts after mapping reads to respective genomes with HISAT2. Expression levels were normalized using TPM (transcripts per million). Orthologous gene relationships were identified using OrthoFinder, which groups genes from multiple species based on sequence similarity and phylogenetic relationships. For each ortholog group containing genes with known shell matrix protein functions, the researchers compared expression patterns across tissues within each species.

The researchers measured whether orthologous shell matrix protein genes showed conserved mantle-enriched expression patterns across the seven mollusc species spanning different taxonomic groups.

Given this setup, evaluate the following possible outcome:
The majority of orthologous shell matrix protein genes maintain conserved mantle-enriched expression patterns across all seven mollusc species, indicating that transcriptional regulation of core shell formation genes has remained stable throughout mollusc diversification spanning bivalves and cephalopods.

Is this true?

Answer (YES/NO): NO